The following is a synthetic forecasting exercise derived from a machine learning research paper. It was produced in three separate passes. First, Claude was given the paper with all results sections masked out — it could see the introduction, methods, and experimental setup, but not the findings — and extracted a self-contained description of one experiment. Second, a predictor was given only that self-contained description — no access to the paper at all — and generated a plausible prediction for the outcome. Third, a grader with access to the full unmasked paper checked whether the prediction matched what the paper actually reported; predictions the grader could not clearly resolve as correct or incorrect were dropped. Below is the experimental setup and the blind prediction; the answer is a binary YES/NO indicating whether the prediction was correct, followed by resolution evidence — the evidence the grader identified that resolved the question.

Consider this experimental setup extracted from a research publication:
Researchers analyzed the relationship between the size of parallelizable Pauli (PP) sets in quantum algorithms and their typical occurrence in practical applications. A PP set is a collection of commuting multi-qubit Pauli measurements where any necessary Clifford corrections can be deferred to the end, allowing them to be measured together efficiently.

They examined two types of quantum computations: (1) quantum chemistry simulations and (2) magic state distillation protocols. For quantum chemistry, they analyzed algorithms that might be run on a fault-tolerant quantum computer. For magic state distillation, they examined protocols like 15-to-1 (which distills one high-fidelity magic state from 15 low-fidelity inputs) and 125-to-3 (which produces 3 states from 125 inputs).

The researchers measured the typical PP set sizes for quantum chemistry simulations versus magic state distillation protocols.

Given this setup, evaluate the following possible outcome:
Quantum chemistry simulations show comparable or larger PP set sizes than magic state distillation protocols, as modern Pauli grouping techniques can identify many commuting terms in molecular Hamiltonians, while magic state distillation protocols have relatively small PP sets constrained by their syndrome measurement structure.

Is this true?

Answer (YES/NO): NO